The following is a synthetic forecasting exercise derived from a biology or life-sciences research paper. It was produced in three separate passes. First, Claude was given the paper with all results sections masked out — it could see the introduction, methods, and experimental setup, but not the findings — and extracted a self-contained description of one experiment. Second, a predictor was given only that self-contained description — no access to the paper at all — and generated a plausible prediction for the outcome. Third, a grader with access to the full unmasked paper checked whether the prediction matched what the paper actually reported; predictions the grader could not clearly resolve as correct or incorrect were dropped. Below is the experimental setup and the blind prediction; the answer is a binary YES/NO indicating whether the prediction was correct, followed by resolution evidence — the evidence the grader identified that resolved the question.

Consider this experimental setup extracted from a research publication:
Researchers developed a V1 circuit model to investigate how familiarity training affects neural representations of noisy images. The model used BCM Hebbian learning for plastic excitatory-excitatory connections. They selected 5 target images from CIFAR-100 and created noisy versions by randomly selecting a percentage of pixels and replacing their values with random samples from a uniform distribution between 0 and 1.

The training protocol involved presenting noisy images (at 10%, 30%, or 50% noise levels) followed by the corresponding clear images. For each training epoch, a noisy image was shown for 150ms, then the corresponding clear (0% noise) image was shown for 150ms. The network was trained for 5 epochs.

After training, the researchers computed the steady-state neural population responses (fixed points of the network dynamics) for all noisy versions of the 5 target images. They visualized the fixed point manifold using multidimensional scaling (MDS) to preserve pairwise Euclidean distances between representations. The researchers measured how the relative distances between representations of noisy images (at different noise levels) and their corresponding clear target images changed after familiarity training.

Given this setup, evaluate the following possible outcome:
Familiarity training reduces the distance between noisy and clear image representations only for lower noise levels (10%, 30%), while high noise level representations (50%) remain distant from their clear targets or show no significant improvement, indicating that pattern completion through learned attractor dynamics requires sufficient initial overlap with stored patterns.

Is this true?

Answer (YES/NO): NO